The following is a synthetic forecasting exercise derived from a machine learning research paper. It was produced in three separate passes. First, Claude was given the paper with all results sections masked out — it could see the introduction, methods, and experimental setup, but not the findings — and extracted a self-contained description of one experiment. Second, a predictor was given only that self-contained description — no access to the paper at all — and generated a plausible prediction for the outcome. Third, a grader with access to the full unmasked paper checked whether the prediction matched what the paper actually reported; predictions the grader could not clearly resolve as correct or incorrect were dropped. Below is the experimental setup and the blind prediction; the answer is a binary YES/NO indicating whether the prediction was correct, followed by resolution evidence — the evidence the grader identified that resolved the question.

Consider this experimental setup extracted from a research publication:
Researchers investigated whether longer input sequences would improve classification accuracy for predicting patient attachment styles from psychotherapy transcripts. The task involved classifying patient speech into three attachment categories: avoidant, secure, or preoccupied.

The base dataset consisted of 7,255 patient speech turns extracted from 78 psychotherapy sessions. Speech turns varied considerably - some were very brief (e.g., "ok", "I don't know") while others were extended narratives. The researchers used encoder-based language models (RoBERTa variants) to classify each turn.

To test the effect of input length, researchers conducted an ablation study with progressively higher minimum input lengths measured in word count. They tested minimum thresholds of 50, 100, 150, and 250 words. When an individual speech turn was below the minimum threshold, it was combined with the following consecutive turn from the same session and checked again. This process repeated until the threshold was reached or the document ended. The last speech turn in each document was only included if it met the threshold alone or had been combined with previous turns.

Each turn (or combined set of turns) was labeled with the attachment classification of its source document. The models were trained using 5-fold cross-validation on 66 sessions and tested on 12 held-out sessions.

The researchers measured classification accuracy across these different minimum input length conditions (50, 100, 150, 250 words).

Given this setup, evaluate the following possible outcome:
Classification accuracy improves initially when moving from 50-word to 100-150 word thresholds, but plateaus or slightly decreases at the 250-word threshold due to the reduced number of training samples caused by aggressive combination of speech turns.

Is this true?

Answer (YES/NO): NO